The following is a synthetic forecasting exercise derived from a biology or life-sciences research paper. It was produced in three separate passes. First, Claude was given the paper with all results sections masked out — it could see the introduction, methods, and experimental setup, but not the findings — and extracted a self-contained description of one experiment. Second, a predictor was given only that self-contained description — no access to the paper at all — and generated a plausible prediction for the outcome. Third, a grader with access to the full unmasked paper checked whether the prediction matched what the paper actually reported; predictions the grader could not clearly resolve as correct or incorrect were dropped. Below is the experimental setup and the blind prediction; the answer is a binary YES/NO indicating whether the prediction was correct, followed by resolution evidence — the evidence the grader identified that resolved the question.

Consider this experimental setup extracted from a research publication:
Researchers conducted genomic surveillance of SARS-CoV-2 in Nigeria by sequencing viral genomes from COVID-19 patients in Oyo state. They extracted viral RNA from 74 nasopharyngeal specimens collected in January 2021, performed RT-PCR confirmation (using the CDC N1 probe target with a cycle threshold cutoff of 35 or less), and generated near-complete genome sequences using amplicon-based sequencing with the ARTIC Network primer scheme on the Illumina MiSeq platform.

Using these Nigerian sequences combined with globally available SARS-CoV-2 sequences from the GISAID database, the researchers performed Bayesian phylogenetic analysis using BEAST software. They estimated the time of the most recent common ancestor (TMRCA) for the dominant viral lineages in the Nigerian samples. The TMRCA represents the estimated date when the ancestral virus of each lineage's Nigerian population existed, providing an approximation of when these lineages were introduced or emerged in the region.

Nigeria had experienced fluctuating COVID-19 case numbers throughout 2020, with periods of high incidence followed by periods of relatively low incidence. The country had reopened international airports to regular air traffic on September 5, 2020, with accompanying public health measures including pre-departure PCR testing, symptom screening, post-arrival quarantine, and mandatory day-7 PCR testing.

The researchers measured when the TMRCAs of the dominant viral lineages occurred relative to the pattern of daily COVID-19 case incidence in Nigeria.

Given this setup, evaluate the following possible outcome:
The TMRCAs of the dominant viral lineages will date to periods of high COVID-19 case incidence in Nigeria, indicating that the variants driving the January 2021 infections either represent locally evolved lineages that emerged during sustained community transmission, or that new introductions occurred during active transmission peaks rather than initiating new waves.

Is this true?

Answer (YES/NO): NO